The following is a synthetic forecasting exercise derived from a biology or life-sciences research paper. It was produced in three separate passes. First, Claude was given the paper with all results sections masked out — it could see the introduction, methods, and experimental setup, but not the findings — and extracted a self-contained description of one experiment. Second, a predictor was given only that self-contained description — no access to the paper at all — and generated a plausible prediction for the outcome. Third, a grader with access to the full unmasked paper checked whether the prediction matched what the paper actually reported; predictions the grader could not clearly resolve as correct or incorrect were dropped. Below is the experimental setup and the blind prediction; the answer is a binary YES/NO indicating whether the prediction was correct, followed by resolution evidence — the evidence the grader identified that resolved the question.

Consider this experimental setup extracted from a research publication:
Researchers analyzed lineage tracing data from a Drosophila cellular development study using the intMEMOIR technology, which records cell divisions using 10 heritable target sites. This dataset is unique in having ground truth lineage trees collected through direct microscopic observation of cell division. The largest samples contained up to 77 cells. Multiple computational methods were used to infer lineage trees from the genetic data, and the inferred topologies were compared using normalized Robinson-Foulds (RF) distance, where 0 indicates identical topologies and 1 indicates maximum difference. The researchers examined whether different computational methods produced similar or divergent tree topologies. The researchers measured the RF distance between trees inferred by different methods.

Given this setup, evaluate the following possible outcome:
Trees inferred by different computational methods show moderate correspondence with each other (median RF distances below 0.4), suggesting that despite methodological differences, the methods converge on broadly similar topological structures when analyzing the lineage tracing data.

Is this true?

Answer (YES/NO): NO